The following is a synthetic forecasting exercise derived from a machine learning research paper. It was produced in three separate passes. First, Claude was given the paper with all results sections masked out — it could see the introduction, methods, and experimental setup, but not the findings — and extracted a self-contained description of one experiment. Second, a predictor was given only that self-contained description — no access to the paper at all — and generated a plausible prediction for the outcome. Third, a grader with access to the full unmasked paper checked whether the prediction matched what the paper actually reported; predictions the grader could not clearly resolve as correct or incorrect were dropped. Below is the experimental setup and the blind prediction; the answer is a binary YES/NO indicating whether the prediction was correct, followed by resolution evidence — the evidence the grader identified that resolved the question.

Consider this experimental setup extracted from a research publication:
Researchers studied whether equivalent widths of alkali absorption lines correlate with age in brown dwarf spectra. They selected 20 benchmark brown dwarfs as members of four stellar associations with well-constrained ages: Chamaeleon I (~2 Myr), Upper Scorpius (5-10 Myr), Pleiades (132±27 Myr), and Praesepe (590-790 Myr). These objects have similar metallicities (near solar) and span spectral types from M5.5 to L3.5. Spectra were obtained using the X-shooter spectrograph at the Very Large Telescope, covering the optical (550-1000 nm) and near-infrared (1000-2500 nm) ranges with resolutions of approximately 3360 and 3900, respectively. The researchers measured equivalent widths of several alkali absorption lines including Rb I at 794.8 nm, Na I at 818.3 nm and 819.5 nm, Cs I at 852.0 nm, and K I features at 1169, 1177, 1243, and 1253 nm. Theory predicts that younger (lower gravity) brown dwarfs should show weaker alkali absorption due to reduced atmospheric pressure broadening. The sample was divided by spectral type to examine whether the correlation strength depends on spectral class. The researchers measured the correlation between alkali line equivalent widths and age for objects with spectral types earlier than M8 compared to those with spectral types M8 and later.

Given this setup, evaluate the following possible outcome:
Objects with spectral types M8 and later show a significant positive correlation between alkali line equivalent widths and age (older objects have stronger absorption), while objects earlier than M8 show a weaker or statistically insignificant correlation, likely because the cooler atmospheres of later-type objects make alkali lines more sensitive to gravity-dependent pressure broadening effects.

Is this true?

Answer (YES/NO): NO